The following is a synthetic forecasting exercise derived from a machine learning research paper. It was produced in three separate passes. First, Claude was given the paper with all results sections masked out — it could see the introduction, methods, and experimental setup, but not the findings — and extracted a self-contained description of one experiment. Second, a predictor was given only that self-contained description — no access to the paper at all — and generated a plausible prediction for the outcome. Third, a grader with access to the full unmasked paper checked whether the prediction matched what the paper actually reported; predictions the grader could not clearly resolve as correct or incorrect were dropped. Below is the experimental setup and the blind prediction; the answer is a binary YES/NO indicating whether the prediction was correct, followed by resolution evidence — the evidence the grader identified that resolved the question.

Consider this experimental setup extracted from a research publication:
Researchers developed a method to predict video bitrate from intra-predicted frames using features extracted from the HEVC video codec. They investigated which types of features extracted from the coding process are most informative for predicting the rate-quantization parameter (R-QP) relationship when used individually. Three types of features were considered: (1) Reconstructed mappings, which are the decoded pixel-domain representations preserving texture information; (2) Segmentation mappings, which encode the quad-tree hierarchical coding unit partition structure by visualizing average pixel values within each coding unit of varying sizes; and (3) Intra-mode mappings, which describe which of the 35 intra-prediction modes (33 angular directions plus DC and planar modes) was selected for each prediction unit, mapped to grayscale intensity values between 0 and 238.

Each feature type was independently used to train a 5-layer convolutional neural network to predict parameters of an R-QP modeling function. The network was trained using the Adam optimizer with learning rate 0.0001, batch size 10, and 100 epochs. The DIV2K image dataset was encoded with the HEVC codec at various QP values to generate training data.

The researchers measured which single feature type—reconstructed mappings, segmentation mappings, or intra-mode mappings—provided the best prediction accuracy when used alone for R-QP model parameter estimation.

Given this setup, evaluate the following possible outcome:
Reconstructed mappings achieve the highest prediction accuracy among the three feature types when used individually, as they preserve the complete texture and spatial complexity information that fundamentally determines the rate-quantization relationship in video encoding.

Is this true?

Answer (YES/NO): YES